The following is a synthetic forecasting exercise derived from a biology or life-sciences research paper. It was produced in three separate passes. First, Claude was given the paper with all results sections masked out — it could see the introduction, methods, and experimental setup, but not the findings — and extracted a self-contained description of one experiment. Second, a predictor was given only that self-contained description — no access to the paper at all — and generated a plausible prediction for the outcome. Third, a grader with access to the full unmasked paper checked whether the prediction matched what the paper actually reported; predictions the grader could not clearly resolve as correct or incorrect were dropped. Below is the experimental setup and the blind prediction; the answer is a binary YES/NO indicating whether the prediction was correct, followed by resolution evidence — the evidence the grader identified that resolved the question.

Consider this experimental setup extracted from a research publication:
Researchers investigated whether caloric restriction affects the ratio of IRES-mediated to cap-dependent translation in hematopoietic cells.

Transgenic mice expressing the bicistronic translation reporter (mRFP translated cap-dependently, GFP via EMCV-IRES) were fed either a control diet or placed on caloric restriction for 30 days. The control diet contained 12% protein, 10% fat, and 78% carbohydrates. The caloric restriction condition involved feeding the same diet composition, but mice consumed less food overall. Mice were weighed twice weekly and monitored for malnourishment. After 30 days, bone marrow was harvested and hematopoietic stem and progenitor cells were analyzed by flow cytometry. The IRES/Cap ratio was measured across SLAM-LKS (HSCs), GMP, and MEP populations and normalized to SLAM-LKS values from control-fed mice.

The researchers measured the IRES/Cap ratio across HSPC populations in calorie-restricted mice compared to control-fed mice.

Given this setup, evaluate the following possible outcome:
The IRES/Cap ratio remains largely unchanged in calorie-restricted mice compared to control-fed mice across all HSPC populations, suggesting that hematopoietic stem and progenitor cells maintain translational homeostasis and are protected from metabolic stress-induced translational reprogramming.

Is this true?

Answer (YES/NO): NO